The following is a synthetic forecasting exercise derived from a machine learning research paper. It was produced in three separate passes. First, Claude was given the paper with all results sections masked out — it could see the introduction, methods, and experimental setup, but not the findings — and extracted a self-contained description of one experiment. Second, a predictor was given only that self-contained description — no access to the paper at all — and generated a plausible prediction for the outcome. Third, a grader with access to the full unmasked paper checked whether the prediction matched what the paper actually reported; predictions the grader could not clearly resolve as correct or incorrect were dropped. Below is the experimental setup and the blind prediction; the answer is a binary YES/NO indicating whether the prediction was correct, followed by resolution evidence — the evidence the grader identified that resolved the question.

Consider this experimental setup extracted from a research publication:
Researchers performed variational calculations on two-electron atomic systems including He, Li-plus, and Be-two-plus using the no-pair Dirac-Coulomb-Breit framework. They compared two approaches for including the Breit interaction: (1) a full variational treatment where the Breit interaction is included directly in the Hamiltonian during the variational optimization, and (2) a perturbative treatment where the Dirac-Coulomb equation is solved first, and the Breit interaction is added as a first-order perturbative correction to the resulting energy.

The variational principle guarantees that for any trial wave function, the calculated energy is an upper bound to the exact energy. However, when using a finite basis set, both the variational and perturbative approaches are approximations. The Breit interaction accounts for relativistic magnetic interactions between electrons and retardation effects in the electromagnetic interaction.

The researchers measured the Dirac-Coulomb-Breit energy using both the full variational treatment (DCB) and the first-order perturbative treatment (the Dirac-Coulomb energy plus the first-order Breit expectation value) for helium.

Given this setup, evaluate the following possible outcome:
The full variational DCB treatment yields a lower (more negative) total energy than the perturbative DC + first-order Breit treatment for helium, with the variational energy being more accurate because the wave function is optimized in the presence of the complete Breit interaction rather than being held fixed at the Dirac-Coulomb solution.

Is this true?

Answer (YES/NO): YES